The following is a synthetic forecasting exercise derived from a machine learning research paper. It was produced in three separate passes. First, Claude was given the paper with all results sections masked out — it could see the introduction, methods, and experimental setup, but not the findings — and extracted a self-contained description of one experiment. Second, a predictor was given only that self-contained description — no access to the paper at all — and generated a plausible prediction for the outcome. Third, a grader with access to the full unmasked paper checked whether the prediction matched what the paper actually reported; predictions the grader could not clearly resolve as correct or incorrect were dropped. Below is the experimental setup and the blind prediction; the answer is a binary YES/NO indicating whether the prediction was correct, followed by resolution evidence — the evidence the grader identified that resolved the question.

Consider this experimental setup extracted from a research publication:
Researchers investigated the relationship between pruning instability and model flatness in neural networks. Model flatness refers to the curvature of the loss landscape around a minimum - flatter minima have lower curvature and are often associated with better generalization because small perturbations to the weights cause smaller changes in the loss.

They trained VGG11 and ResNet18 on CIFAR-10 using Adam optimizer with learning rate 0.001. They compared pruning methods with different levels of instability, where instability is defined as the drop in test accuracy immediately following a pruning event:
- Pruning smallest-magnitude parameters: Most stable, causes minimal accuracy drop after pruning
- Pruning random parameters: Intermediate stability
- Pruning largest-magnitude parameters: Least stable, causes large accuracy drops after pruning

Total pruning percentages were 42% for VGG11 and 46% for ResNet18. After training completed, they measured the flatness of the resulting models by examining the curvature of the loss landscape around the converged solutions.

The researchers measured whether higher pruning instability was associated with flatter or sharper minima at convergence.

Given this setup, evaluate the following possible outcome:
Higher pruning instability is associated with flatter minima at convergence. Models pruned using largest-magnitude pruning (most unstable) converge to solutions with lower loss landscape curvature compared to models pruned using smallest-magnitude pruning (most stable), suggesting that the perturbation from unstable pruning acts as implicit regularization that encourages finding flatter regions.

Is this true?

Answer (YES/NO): YES